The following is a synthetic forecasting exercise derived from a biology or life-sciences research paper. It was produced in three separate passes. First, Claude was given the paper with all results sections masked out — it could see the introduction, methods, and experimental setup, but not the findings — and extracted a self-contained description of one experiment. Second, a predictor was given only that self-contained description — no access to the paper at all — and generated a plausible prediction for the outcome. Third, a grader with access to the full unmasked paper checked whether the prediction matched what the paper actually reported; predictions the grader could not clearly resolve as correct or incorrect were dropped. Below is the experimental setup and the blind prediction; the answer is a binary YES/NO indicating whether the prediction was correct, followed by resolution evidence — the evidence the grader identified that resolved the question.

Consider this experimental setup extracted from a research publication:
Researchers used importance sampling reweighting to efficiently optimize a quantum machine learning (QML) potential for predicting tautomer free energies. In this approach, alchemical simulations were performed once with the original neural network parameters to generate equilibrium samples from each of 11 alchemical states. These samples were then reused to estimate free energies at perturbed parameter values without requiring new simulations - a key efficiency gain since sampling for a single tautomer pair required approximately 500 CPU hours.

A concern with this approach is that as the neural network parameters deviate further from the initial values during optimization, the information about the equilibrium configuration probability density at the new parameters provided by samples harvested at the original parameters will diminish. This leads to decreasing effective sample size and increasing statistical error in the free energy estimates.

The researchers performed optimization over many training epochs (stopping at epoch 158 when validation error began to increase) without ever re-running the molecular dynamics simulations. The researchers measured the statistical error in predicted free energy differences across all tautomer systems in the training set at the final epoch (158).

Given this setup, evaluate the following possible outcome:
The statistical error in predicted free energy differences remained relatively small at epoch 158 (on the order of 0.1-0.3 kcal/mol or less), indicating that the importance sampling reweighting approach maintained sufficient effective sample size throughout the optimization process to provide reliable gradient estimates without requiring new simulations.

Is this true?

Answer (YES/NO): NO